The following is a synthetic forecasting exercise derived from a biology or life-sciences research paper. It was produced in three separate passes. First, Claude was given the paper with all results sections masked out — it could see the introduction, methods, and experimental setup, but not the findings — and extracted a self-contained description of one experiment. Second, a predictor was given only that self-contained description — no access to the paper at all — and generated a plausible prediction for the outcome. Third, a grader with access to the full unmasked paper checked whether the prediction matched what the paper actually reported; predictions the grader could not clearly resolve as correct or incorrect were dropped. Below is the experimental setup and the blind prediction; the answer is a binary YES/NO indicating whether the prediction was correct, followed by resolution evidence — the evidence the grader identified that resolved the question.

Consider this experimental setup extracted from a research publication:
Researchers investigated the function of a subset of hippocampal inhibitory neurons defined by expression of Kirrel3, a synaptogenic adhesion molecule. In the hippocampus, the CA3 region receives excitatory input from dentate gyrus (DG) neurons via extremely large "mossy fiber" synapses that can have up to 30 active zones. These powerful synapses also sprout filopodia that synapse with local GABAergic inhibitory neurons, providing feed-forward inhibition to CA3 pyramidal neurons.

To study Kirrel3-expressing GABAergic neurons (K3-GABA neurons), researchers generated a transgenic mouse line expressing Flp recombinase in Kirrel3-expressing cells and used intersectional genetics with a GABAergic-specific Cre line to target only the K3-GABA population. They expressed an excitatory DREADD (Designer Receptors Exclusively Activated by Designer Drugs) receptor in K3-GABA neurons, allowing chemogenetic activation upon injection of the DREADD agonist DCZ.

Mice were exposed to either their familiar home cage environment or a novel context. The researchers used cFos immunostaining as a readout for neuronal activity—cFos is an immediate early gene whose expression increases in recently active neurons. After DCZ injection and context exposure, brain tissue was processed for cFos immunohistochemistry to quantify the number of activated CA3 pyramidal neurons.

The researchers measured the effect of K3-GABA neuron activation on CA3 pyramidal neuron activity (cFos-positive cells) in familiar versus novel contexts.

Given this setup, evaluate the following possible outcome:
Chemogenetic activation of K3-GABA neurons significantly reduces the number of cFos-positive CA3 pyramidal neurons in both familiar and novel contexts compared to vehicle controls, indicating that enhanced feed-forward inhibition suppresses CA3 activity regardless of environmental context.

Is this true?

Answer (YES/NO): NO